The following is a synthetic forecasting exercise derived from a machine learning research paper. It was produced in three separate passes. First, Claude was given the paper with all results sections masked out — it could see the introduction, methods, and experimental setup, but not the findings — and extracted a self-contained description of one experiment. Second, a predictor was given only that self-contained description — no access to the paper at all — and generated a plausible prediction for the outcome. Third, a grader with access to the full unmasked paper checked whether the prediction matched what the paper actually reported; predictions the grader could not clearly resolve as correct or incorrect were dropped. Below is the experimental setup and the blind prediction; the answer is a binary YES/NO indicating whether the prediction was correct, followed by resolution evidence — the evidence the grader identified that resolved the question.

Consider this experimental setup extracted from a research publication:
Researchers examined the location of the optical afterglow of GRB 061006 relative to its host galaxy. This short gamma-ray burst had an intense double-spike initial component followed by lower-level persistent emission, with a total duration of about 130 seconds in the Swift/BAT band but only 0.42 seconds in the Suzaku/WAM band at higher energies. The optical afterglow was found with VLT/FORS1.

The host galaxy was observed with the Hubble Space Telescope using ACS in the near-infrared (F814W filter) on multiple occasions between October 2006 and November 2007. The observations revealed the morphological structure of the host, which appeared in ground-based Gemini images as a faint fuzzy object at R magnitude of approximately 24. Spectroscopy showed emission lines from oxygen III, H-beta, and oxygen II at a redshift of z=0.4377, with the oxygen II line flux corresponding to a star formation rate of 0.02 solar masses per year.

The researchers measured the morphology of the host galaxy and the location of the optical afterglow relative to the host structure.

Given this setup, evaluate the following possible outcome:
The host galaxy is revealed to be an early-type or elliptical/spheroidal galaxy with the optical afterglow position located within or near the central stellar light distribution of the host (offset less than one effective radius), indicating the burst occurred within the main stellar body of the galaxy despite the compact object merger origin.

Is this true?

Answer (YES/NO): NO